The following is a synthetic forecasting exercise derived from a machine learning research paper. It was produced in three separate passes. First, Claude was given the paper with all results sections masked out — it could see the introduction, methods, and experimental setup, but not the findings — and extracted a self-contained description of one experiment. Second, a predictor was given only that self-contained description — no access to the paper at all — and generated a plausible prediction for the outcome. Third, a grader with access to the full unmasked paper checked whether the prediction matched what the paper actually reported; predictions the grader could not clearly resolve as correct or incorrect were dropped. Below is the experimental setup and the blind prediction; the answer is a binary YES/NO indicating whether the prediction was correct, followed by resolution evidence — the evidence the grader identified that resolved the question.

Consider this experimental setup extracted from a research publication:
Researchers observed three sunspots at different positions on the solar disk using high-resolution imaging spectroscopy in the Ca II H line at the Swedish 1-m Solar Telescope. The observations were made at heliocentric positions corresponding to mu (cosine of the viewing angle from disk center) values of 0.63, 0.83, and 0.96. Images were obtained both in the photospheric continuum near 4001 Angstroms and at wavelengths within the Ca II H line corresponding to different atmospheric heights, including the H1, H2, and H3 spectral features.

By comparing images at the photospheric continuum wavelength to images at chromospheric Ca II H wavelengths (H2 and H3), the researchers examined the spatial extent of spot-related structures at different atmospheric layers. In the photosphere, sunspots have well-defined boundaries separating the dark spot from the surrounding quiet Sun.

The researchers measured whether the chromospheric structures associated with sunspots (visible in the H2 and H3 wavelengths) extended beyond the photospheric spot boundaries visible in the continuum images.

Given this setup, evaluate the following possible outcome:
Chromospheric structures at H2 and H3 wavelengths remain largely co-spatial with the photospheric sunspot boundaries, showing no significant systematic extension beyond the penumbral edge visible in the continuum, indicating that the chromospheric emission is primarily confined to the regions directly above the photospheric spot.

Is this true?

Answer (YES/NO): NO